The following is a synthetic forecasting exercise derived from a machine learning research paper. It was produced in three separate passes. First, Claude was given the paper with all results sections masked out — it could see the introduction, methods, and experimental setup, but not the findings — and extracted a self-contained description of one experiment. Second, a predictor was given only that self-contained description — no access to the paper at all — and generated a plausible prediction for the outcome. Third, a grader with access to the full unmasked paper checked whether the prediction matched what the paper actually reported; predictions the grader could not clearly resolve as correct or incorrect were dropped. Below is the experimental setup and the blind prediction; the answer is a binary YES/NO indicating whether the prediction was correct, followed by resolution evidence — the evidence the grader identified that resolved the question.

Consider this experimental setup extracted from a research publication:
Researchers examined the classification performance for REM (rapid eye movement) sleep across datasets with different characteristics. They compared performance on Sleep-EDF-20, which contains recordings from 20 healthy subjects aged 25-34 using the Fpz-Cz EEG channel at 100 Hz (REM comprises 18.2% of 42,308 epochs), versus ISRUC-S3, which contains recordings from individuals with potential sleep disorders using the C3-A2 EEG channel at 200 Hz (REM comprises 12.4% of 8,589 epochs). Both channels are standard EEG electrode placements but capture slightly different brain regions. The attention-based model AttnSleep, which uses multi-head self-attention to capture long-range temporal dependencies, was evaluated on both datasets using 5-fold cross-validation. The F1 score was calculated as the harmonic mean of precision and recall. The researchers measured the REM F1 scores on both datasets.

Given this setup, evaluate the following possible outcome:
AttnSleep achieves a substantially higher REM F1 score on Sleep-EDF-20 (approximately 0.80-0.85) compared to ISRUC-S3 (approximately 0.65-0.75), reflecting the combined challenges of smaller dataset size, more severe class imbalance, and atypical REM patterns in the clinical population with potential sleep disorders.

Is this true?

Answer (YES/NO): NO